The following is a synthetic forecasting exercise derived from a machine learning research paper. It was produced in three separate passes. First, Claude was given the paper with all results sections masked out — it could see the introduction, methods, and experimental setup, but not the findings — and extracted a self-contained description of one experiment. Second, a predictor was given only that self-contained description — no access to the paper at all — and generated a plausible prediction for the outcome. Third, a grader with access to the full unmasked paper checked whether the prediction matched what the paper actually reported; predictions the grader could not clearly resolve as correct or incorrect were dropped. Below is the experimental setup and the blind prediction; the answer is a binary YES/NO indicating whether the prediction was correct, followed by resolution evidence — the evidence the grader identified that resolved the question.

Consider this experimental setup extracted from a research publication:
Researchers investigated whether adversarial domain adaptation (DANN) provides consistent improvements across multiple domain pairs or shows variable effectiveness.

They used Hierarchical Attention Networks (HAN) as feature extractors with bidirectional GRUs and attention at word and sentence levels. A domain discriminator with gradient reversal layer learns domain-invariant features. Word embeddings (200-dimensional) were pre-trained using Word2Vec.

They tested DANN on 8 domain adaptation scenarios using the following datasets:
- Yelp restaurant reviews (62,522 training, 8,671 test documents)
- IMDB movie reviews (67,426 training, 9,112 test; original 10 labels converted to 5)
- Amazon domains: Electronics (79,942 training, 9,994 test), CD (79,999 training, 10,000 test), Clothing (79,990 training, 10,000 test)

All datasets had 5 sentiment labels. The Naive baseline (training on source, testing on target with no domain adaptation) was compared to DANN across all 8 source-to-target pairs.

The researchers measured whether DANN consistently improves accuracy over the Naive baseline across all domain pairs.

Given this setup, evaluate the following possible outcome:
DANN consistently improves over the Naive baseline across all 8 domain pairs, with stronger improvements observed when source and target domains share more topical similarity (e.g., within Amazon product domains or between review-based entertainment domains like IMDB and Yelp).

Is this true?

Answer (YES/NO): NO